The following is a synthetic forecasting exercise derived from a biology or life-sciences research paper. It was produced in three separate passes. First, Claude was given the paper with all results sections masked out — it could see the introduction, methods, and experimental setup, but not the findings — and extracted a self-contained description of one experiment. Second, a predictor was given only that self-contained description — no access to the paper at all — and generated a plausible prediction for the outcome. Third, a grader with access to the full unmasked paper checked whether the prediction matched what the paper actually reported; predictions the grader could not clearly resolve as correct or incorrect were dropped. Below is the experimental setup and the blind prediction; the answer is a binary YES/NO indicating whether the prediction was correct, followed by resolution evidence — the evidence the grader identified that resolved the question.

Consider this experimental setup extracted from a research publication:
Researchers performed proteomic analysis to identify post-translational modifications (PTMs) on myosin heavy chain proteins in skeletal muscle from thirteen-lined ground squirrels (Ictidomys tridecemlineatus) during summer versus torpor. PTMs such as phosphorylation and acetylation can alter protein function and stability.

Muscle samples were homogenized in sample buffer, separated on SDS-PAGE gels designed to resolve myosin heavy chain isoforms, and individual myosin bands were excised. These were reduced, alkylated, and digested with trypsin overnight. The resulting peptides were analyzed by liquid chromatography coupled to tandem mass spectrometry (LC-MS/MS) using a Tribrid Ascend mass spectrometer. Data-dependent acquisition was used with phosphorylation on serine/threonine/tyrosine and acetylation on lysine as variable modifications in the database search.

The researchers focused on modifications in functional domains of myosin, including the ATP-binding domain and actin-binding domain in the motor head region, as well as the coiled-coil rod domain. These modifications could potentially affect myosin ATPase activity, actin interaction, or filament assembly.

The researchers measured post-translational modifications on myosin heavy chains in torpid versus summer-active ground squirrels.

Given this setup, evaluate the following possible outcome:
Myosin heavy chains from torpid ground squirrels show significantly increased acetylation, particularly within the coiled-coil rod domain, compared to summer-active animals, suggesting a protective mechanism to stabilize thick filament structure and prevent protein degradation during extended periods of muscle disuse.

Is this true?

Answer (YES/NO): NO